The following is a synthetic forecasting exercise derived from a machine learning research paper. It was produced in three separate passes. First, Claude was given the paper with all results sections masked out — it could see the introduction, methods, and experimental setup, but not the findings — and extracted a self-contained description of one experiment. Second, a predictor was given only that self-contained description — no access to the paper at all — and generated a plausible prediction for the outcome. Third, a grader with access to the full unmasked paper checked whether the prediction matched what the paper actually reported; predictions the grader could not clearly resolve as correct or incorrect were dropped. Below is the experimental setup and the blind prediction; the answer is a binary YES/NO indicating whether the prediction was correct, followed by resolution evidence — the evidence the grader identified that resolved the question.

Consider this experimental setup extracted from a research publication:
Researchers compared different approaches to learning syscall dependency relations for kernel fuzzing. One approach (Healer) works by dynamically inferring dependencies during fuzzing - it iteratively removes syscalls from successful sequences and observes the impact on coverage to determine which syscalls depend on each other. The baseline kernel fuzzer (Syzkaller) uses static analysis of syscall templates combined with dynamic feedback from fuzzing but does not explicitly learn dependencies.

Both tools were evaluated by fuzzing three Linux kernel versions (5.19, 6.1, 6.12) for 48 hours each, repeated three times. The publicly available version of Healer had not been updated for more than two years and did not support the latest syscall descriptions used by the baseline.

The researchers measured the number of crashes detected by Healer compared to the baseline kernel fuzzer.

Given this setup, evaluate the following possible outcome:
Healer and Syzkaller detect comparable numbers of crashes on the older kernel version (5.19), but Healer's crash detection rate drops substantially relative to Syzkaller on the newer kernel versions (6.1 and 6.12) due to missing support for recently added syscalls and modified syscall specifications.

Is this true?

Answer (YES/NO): NO